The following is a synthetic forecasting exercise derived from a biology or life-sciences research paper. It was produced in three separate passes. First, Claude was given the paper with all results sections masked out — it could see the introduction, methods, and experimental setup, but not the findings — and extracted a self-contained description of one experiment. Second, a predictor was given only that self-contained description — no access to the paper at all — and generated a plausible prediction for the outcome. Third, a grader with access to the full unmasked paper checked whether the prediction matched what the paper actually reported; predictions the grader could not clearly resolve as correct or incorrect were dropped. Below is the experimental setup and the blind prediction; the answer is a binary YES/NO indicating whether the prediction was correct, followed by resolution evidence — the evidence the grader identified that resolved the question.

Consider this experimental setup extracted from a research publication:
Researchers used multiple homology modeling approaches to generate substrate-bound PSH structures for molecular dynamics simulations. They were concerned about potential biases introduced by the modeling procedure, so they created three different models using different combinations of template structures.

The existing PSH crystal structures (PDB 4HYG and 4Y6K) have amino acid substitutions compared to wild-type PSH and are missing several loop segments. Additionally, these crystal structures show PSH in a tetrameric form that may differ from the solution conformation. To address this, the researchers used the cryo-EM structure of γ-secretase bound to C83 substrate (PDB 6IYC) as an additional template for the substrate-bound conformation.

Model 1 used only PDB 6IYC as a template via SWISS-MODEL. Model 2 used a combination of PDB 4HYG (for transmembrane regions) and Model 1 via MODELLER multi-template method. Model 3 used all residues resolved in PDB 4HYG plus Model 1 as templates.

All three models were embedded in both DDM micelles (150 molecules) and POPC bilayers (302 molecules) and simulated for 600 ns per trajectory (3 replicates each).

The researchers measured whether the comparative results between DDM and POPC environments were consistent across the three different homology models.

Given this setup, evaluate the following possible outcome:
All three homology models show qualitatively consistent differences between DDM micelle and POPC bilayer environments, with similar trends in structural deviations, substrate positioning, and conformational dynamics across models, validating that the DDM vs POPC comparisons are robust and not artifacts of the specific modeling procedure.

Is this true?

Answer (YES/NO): NO